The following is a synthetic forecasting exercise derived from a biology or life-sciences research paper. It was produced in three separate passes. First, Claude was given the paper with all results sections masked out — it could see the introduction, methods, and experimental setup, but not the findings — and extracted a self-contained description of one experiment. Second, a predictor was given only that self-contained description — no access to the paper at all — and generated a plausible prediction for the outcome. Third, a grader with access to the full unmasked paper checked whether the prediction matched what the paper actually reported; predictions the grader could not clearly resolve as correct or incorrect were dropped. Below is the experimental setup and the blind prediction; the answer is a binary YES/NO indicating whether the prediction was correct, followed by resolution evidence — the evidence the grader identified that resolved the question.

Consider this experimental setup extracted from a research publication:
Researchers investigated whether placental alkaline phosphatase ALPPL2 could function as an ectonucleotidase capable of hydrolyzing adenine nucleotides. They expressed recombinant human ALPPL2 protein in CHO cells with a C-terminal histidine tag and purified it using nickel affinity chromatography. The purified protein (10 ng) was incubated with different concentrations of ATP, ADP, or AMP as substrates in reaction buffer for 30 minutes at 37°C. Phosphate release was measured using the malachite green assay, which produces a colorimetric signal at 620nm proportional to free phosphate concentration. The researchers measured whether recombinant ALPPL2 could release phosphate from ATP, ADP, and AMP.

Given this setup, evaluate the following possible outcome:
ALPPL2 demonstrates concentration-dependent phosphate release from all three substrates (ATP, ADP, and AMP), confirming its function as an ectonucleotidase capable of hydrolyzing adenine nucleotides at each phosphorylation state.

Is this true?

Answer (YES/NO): YES